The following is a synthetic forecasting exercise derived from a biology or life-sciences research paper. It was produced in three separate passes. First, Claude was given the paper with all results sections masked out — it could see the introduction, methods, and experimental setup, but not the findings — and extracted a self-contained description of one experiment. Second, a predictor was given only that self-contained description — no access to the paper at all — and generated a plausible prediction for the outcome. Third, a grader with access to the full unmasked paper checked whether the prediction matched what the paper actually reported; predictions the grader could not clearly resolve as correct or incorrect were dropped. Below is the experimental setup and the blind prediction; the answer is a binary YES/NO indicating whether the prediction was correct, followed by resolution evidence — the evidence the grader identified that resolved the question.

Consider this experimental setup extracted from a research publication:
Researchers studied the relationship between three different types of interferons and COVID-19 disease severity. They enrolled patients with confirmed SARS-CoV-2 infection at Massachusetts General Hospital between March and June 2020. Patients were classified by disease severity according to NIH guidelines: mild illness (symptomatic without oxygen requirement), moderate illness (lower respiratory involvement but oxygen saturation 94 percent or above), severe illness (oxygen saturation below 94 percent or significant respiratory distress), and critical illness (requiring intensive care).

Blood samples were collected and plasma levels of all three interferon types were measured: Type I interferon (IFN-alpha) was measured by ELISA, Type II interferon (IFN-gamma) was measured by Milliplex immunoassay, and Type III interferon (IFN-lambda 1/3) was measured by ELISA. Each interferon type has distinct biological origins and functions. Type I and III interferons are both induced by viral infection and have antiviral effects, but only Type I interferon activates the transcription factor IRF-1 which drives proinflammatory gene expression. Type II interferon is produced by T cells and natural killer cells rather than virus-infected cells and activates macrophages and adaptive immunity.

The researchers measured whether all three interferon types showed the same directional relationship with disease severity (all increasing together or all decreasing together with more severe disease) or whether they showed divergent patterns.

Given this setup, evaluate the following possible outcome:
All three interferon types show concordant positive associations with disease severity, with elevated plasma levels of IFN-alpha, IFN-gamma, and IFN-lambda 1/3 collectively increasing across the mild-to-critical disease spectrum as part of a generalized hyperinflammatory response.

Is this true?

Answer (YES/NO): NO